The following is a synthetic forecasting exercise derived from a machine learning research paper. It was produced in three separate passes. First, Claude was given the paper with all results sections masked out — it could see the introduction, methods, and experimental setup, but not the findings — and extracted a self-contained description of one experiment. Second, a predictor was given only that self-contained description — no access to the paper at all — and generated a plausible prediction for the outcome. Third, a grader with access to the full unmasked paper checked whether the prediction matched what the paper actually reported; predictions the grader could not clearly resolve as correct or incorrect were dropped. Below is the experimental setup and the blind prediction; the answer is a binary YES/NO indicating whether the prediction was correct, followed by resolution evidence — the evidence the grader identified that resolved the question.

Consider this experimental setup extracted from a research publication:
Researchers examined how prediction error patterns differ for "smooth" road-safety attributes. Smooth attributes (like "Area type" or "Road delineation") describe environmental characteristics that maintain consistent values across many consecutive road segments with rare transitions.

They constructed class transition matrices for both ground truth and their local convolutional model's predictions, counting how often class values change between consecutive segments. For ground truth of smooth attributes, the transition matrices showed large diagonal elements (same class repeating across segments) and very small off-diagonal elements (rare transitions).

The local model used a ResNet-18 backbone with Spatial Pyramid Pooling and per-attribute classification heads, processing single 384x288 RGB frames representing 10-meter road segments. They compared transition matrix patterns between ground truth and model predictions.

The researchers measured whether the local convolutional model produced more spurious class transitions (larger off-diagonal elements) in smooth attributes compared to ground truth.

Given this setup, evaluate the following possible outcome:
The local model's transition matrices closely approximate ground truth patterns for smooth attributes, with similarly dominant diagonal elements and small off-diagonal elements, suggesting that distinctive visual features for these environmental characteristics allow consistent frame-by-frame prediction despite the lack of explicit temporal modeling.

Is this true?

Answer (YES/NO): NO